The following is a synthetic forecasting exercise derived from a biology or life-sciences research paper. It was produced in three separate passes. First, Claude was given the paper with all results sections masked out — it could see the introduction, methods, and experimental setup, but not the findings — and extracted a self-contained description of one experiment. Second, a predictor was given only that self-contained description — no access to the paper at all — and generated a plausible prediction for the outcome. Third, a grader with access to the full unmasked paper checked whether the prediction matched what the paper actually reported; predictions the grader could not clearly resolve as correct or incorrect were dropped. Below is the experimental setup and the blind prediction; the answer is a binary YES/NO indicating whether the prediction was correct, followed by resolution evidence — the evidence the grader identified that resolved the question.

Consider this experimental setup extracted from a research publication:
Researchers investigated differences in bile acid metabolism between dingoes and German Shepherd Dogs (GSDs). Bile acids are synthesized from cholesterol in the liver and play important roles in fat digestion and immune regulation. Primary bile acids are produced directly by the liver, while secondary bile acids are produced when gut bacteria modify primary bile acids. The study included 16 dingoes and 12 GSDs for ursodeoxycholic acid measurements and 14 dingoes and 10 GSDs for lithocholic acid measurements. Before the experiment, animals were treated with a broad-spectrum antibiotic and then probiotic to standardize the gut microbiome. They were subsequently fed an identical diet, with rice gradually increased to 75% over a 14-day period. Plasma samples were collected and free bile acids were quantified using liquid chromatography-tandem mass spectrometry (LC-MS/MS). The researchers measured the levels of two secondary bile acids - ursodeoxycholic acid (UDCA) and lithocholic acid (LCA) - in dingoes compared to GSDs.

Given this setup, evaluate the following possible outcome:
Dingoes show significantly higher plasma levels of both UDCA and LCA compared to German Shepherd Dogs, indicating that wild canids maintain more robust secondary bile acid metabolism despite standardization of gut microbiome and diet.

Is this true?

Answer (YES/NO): NO